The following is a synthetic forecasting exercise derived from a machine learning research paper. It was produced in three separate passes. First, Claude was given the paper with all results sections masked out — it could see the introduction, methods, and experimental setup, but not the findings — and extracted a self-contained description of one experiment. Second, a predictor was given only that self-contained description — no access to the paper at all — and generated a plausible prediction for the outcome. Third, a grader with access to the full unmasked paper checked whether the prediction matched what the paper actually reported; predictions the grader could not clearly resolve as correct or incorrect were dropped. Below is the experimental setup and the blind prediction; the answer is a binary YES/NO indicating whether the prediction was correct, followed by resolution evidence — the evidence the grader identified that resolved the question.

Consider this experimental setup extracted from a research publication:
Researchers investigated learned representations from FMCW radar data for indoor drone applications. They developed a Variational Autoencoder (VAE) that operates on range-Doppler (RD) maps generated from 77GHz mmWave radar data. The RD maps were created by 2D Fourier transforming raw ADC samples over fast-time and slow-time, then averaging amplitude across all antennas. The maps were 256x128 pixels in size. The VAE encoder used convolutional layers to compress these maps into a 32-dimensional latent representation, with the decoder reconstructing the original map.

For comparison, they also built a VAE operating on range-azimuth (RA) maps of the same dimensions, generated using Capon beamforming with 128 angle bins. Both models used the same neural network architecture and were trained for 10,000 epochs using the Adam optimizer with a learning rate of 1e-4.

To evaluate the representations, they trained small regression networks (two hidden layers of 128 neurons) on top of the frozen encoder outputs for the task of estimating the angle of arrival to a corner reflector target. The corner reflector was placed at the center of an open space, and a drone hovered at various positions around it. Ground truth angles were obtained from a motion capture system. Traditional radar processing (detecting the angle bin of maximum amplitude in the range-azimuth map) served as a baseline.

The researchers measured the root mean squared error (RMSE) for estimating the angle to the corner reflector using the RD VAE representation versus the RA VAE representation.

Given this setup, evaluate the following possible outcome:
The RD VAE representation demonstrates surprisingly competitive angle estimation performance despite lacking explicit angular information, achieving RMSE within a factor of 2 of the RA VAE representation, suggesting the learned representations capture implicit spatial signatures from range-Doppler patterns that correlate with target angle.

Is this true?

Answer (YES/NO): NO